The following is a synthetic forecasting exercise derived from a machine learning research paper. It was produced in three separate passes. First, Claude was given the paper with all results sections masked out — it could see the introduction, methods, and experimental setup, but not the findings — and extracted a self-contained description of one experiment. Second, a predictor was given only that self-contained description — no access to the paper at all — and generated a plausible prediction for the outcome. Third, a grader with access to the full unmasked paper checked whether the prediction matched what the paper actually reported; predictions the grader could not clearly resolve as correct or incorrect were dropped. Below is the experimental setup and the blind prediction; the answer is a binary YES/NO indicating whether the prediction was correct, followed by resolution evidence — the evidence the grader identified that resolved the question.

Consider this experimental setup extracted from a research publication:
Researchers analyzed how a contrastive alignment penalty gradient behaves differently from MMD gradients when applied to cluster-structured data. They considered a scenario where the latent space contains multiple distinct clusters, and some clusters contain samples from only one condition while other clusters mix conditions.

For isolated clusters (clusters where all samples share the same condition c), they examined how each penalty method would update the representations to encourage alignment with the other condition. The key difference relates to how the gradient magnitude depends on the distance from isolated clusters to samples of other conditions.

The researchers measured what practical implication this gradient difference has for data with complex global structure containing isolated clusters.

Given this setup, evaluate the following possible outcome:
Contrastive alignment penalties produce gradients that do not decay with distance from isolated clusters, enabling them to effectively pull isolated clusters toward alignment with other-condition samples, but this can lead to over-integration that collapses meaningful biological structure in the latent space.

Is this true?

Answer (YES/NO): NO